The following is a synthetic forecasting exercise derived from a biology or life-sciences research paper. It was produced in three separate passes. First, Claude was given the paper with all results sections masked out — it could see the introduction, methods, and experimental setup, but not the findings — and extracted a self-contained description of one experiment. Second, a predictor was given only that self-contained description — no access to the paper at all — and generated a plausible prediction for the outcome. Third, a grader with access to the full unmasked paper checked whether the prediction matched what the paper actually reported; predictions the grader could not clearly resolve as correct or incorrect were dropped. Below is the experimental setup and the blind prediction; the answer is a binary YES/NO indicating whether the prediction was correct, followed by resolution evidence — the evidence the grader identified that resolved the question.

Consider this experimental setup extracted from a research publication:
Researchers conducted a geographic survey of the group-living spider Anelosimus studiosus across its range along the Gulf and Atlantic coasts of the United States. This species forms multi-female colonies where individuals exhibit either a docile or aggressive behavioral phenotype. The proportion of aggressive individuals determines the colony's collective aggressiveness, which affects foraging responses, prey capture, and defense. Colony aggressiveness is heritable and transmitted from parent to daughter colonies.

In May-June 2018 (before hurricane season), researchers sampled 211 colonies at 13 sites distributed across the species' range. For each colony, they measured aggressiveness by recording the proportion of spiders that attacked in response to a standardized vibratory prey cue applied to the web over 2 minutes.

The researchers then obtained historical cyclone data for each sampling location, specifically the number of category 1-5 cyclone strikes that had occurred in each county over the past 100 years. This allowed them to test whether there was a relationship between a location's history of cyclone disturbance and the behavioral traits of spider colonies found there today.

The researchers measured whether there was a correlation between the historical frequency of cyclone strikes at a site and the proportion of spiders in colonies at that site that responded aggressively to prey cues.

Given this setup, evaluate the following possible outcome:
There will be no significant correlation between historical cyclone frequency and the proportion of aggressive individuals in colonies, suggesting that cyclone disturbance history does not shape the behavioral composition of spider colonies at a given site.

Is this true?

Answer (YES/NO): NO